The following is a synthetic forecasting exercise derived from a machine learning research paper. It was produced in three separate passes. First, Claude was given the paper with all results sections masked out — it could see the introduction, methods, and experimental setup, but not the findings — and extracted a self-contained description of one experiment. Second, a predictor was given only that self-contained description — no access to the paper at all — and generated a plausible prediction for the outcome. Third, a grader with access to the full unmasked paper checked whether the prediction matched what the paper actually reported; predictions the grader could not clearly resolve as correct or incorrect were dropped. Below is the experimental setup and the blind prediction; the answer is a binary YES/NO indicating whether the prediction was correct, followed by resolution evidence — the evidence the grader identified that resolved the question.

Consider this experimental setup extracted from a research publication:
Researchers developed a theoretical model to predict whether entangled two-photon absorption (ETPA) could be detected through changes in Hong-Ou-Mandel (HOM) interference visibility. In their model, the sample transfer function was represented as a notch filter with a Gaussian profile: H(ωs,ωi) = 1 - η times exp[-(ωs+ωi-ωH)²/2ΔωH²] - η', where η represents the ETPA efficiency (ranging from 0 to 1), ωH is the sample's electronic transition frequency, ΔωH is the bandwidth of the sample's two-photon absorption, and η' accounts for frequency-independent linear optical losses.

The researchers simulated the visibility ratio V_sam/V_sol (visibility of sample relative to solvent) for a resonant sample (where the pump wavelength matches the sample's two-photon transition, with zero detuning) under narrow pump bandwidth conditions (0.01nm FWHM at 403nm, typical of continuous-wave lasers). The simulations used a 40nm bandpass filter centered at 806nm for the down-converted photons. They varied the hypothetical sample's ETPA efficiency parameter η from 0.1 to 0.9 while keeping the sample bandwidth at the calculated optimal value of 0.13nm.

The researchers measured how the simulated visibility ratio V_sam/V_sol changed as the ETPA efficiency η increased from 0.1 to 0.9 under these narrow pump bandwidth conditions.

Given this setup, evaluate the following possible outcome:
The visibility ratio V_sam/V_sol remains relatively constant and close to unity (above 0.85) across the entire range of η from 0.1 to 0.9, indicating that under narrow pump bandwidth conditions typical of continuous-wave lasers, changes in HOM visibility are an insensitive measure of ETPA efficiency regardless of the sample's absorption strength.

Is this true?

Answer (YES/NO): YES